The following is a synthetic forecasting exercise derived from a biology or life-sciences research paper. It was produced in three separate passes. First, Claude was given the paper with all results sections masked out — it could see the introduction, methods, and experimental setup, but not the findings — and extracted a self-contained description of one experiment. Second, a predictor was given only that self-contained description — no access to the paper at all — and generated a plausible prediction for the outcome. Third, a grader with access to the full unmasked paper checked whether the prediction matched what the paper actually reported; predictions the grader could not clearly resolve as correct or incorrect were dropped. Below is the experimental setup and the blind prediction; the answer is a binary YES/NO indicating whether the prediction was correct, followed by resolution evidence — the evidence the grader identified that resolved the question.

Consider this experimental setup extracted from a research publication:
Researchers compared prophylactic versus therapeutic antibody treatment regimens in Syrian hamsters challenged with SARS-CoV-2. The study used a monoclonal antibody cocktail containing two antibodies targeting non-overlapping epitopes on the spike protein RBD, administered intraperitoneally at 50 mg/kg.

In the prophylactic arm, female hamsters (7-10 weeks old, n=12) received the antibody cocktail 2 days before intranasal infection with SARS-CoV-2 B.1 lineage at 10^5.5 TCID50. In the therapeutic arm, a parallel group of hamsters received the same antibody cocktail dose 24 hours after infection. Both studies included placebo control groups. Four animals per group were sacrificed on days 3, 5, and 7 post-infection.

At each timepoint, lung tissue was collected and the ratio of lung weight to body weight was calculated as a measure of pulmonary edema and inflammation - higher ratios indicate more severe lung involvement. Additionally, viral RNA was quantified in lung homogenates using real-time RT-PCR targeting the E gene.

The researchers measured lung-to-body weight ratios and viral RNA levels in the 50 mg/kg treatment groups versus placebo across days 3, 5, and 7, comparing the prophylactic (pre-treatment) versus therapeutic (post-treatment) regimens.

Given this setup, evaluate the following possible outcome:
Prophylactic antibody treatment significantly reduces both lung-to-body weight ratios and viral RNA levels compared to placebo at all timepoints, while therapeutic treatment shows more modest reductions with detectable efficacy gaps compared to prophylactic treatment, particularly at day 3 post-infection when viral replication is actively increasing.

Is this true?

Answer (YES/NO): NO